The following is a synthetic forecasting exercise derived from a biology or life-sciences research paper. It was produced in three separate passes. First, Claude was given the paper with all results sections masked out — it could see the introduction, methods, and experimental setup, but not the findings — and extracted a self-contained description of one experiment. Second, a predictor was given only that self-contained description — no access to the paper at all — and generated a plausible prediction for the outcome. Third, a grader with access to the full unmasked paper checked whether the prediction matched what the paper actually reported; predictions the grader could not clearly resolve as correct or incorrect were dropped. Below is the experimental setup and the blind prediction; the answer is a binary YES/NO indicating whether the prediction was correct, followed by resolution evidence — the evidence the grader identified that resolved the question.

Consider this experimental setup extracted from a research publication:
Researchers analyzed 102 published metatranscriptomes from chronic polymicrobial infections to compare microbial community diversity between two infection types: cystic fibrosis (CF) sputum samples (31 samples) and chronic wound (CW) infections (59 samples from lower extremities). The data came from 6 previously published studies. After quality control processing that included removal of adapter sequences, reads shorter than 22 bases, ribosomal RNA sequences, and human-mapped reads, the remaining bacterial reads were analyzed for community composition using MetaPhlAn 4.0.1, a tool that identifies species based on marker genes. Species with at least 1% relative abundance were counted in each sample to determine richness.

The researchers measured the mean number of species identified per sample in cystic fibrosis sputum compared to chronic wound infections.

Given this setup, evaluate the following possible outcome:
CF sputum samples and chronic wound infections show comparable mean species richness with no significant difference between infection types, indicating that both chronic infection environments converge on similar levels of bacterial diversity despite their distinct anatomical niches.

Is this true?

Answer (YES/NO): NO